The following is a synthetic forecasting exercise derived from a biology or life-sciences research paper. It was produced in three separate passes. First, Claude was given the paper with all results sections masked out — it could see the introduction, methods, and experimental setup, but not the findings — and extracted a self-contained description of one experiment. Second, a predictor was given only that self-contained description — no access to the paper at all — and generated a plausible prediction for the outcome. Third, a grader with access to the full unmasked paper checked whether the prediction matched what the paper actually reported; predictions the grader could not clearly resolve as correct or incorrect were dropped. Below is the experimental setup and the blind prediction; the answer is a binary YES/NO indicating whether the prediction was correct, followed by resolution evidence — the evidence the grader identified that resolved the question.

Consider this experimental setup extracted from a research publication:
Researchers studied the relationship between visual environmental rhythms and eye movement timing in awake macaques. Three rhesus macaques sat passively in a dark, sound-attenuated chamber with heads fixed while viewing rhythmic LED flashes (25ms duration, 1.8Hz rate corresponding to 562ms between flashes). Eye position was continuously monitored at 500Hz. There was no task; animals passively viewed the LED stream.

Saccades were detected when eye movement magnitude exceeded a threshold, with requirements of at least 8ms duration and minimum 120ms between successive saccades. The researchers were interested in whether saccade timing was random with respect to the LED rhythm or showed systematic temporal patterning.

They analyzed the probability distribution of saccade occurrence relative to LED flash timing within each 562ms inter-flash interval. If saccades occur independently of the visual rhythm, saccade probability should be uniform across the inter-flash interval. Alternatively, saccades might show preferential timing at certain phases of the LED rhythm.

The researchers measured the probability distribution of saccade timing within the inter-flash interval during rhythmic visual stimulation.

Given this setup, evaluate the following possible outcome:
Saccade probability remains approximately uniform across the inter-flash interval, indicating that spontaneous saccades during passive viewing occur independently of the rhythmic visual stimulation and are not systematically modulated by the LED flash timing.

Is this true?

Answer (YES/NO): NO